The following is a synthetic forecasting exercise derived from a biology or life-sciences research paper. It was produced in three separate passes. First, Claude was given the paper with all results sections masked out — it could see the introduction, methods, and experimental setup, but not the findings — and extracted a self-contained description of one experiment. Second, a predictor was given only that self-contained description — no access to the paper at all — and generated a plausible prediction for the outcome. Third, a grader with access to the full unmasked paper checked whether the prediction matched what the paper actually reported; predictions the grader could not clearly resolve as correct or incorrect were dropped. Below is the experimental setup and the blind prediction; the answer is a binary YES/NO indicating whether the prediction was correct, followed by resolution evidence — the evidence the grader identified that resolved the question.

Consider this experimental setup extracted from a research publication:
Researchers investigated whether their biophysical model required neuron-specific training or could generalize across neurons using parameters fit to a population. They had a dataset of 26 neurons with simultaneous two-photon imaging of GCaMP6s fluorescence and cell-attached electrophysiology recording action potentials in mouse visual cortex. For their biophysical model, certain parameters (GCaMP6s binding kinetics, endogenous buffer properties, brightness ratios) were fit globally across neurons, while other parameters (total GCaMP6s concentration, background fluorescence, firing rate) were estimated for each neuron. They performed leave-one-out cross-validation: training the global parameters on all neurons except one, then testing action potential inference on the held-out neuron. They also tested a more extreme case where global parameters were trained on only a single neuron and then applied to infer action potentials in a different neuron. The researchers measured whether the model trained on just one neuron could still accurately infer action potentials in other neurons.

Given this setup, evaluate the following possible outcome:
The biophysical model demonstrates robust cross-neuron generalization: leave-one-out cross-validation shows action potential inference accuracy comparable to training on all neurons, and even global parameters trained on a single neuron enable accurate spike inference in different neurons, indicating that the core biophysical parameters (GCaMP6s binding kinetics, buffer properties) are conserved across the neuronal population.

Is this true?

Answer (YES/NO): YES